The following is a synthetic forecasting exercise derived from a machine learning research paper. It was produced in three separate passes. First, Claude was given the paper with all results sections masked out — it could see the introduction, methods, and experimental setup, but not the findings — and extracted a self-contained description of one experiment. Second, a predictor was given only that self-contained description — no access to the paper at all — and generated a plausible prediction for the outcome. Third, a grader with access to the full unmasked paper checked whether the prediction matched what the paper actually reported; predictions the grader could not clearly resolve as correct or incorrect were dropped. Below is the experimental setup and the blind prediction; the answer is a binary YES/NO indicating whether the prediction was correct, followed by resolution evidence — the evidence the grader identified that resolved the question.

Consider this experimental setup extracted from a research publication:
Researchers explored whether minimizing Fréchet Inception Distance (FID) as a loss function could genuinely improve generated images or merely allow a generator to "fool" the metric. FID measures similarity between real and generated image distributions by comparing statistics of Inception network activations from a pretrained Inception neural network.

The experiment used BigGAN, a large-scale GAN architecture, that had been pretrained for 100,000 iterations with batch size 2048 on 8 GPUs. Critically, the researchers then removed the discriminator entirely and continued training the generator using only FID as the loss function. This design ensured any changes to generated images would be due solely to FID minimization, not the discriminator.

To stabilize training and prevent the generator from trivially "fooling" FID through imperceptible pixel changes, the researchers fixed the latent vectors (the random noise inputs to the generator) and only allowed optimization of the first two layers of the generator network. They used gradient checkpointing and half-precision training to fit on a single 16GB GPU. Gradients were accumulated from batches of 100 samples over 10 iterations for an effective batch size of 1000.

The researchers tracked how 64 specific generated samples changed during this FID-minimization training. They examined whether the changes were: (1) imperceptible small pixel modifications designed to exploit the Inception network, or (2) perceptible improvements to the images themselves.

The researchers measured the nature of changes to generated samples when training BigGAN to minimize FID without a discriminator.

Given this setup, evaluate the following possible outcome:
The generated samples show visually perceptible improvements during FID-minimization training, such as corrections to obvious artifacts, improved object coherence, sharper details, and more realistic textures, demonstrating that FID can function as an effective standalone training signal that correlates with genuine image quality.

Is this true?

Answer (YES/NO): YES